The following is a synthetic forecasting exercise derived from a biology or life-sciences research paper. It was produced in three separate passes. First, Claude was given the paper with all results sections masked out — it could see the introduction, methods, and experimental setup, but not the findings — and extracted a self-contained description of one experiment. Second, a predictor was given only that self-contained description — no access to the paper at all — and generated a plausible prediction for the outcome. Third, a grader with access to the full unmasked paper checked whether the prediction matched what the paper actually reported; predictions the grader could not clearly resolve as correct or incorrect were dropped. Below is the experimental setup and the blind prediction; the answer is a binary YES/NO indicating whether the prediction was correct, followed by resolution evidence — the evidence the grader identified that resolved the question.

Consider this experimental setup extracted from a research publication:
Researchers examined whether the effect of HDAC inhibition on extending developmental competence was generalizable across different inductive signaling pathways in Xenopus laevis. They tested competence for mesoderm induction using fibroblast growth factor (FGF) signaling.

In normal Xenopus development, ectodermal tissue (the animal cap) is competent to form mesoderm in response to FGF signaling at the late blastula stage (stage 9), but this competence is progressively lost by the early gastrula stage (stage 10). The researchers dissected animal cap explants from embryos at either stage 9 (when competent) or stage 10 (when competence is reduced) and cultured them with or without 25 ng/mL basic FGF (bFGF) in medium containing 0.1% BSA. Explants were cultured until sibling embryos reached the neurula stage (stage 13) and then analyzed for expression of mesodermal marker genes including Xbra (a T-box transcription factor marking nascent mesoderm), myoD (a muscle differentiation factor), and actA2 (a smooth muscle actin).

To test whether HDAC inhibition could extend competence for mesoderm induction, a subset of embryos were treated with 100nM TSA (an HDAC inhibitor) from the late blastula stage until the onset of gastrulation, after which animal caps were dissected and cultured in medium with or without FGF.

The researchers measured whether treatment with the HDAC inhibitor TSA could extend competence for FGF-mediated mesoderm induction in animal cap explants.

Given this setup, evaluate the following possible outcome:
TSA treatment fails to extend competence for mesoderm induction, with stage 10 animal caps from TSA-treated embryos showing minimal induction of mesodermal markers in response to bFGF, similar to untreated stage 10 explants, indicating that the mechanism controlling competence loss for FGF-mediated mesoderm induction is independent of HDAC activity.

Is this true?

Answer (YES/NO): YES